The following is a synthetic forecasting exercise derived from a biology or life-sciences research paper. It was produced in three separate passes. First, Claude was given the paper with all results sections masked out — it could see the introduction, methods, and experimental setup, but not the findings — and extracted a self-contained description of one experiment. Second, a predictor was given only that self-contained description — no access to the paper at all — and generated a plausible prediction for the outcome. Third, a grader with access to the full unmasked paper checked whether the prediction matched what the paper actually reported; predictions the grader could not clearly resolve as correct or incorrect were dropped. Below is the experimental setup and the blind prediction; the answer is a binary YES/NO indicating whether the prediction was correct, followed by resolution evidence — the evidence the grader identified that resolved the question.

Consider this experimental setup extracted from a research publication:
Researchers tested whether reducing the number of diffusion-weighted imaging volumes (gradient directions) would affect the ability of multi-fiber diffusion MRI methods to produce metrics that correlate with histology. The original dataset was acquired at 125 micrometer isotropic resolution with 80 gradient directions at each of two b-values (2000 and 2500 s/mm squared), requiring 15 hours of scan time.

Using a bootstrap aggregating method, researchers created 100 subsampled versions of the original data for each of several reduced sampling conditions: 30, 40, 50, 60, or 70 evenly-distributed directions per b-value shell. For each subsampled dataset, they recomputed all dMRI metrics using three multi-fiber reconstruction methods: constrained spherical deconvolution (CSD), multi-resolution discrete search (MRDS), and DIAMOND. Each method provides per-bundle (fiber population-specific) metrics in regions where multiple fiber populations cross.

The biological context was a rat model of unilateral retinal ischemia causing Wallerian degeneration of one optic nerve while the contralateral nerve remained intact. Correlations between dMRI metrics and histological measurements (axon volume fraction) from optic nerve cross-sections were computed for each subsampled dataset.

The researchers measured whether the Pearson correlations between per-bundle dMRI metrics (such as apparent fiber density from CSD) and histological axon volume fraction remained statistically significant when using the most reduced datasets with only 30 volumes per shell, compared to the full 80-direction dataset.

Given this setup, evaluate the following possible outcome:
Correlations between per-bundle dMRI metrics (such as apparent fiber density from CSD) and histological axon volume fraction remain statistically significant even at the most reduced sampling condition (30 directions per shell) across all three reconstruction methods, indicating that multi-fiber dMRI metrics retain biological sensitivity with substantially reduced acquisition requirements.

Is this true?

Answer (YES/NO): YES